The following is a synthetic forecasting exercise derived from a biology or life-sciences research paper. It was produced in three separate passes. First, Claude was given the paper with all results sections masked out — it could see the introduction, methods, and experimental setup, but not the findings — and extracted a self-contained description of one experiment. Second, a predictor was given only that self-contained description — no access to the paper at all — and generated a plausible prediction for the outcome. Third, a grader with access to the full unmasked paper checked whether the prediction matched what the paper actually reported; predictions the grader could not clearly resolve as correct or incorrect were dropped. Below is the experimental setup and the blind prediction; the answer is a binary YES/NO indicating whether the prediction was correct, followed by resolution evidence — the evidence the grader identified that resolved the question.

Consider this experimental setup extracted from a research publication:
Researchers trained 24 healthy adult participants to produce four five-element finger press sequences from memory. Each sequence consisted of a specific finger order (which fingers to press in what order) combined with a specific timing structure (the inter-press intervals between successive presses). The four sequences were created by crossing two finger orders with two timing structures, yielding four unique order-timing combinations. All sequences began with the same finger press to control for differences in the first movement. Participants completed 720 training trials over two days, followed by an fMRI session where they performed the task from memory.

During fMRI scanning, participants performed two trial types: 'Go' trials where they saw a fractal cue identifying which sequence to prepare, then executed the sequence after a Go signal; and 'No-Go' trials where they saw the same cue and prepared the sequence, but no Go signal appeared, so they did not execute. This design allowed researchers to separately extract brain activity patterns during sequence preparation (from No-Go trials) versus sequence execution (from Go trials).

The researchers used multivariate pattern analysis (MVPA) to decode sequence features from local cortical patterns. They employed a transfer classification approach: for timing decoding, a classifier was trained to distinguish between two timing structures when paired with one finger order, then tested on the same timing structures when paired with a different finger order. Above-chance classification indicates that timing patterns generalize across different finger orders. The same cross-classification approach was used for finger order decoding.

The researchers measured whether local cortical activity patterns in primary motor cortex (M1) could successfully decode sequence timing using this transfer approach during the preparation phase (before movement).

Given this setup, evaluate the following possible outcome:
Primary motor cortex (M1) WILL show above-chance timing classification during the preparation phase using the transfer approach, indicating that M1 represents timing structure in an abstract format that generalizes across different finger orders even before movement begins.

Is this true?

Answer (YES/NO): NO